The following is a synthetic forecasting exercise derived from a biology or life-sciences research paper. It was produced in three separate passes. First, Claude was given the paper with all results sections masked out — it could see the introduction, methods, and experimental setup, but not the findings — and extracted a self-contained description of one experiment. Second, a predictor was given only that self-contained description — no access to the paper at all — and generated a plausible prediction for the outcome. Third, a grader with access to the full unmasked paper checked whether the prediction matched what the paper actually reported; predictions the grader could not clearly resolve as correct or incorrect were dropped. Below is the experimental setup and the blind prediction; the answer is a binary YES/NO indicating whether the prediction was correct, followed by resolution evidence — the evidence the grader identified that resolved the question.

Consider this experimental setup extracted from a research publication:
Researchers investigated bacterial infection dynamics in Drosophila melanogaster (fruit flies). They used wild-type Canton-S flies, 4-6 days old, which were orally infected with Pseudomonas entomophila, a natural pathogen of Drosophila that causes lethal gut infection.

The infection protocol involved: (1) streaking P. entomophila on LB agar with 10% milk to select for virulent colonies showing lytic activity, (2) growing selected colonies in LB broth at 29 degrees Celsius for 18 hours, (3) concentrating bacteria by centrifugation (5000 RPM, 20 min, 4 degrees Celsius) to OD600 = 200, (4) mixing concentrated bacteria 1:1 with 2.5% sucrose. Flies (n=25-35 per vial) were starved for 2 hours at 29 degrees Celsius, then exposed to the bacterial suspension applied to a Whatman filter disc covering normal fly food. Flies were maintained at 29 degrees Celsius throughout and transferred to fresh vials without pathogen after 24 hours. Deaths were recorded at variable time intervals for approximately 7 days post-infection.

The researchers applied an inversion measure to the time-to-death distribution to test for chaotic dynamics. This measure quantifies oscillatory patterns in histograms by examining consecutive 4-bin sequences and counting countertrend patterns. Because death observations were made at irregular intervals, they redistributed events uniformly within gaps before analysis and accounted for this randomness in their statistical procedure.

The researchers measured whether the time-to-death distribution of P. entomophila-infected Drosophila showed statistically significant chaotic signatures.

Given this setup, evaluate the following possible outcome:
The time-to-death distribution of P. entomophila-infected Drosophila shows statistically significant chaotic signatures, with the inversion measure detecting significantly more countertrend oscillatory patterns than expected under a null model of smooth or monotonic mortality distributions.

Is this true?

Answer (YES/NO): YES